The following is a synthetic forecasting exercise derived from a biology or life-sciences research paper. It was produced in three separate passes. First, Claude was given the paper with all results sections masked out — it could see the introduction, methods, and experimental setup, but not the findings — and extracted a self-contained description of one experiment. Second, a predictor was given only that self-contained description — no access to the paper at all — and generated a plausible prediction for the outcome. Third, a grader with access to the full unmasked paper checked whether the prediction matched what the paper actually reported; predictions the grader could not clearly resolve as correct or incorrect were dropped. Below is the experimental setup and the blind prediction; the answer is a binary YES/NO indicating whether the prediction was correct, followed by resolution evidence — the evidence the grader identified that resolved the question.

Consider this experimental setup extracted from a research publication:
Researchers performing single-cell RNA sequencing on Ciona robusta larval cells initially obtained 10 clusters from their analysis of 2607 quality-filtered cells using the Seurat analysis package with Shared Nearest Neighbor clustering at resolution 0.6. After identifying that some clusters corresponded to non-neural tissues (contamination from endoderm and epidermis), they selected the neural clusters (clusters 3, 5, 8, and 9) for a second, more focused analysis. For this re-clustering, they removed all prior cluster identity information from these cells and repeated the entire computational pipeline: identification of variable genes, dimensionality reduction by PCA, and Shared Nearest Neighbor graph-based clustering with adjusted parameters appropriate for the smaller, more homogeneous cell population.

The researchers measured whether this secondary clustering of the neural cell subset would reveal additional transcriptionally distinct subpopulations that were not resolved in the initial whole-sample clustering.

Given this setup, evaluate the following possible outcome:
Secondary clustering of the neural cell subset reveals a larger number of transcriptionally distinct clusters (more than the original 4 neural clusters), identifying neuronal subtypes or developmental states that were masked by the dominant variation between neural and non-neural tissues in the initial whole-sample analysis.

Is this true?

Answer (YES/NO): YES